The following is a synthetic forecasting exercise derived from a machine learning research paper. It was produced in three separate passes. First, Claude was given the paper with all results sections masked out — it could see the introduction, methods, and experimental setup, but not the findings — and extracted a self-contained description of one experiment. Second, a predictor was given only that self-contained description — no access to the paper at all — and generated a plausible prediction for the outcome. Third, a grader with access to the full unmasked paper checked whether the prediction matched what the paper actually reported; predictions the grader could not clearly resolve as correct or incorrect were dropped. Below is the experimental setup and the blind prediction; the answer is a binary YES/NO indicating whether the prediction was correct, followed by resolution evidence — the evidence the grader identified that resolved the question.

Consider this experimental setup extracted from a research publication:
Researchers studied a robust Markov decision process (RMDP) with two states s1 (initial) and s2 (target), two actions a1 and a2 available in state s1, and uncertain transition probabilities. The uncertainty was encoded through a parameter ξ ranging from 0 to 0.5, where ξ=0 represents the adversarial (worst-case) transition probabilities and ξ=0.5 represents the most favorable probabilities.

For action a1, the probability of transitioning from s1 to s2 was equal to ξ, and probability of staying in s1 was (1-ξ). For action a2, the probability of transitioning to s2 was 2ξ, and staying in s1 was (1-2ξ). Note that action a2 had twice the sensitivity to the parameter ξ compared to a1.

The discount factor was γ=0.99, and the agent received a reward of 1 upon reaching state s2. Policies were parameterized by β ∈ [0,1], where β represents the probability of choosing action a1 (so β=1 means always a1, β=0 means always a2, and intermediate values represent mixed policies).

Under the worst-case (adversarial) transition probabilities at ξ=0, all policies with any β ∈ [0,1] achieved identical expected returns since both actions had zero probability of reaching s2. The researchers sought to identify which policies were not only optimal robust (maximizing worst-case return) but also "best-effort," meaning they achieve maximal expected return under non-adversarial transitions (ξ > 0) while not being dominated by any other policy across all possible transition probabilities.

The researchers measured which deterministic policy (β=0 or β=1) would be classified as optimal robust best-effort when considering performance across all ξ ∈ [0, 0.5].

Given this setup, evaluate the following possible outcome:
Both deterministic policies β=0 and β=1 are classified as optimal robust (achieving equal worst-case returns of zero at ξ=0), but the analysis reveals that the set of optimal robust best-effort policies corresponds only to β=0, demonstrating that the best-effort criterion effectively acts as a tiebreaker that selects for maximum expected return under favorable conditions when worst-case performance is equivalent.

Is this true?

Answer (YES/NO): YES